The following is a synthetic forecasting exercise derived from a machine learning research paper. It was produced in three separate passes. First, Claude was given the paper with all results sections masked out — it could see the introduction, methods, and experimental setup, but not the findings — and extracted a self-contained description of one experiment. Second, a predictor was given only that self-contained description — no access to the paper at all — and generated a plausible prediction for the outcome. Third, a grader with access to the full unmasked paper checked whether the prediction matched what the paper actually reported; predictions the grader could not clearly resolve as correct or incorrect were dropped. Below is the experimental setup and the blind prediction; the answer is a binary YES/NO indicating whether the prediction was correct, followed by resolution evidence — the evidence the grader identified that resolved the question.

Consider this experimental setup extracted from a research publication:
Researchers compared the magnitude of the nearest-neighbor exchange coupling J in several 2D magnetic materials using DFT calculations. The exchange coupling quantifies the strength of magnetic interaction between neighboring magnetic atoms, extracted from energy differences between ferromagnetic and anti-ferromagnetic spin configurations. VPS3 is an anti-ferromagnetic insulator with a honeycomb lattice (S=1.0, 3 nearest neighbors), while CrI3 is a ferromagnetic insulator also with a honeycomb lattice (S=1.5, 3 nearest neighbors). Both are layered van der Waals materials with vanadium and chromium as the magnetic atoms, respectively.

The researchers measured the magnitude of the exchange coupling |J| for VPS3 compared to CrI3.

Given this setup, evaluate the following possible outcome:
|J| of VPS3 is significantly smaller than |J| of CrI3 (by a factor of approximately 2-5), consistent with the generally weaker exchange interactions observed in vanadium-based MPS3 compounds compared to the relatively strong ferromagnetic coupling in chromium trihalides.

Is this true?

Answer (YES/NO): NO